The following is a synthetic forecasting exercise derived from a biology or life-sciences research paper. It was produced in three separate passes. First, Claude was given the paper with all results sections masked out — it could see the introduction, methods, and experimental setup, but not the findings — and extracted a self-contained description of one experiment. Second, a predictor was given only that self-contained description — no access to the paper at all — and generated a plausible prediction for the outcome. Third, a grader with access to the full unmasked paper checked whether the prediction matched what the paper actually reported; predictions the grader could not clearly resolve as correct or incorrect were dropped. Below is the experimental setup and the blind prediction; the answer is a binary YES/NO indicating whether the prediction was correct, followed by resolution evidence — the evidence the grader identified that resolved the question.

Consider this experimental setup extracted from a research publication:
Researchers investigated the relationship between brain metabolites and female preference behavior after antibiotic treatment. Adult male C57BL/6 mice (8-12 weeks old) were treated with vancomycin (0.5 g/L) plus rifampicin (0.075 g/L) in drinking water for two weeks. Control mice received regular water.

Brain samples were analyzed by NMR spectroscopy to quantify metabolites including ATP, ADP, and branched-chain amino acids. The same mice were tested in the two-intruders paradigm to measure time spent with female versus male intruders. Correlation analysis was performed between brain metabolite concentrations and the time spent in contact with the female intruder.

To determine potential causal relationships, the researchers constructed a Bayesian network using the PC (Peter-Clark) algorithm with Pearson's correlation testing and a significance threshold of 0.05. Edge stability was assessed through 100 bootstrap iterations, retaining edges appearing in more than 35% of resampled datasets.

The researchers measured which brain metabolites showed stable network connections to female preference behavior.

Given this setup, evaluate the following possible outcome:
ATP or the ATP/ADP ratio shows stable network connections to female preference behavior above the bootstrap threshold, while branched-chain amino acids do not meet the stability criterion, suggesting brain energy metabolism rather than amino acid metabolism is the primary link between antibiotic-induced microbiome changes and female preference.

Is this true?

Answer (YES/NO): YES